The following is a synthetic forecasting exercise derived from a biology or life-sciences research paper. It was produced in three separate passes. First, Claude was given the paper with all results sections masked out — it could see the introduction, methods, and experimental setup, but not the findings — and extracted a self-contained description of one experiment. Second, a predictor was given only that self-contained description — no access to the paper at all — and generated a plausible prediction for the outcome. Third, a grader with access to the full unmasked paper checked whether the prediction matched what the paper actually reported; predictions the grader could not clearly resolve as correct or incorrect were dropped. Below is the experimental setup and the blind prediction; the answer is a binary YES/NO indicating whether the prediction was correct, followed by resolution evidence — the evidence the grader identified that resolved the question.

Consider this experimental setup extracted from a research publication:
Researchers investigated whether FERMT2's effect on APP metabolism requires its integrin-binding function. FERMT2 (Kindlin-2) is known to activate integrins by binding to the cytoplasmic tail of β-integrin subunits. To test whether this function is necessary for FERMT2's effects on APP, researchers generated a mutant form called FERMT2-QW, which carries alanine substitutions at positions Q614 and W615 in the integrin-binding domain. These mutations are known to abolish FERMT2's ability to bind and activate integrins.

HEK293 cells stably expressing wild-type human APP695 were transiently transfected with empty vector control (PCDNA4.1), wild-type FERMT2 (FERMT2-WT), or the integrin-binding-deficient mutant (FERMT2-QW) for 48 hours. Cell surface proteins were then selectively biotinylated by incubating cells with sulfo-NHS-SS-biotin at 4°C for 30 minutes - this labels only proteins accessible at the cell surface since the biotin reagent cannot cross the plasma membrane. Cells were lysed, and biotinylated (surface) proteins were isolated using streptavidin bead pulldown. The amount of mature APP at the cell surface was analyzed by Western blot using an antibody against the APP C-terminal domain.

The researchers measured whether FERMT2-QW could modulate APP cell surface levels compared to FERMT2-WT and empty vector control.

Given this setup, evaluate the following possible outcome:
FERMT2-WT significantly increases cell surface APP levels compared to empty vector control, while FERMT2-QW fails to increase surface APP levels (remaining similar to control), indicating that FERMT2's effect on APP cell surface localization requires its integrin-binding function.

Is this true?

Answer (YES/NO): NO